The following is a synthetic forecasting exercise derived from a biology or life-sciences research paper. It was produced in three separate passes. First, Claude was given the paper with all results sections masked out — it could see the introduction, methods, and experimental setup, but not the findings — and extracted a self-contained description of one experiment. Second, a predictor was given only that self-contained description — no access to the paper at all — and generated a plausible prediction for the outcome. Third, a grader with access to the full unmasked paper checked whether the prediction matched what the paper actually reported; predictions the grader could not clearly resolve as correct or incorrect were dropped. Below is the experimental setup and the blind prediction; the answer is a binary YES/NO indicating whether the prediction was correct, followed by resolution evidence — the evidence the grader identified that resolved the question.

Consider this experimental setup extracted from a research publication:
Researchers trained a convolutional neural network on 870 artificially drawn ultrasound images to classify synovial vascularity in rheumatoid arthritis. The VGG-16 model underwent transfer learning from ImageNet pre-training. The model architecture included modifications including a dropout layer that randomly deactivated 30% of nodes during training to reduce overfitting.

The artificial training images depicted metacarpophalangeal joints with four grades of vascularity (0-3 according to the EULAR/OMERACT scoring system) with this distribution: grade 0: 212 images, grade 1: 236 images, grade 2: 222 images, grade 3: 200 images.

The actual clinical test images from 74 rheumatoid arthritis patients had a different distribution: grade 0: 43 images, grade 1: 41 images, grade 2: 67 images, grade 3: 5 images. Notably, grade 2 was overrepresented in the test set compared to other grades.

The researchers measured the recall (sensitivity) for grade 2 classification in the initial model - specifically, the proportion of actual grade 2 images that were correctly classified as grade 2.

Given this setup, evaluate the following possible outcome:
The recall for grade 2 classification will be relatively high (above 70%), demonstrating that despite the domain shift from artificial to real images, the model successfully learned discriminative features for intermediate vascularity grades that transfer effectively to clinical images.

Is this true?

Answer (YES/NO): YES